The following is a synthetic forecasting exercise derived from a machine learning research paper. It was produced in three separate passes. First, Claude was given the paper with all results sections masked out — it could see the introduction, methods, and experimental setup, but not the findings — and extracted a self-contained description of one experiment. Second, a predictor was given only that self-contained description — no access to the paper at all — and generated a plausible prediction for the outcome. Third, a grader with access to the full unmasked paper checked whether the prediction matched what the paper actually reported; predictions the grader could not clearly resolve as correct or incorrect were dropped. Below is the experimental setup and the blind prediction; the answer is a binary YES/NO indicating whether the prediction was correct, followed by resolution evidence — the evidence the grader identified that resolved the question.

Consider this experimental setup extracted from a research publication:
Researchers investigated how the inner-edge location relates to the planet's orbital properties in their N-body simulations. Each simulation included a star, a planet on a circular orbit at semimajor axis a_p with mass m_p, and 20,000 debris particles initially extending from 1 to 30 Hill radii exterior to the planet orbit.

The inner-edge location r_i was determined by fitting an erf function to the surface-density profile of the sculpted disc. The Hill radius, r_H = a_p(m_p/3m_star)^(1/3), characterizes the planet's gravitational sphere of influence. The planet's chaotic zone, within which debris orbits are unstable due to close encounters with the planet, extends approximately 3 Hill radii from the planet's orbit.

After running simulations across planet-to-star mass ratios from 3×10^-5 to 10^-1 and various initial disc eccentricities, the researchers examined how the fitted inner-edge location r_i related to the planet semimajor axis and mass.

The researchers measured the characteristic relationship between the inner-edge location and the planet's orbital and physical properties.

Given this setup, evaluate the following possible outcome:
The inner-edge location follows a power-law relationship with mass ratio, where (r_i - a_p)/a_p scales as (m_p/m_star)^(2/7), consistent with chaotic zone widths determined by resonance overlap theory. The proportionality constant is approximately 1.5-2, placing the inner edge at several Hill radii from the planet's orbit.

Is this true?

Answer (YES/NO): NO